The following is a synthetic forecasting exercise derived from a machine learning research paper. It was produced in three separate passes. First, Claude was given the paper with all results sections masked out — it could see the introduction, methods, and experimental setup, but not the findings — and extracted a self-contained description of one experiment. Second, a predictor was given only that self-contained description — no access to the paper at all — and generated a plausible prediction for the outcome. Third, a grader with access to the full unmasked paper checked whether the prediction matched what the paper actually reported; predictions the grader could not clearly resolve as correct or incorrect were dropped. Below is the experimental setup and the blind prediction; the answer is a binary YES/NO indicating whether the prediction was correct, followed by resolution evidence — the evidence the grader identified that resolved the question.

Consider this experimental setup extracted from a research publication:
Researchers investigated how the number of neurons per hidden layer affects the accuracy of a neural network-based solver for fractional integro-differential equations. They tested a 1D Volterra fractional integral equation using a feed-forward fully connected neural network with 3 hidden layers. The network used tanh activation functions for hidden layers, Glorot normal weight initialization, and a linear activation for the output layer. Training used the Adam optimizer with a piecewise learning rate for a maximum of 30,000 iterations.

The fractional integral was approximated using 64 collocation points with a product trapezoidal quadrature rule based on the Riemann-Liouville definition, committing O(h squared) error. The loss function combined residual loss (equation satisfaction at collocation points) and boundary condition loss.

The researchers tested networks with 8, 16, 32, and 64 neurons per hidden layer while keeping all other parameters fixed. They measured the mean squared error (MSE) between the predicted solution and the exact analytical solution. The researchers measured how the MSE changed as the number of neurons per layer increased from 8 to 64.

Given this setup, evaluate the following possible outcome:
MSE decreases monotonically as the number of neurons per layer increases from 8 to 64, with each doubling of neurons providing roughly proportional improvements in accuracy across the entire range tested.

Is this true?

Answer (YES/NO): NO